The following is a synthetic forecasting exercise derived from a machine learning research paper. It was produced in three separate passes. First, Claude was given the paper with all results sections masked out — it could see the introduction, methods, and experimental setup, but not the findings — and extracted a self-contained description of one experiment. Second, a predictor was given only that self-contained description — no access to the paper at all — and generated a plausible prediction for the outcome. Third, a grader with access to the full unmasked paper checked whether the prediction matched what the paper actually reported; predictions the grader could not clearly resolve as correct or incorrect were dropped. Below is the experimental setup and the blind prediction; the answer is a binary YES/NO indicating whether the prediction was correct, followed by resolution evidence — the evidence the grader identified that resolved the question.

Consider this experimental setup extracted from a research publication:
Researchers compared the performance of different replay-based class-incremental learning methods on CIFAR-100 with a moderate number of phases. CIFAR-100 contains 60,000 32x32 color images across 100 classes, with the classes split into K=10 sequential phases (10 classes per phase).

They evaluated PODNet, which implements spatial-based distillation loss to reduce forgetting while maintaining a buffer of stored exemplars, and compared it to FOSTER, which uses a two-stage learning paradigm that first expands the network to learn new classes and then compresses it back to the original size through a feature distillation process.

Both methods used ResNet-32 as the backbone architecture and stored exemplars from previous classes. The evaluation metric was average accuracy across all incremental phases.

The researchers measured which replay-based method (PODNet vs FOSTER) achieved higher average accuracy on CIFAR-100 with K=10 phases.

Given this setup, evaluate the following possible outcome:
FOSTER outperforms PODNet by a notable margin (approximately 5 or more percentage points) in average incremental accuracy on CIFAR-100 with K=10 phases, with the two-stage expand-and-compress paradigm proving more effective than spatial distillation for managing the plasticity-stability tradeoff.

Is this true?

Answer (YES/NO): NO